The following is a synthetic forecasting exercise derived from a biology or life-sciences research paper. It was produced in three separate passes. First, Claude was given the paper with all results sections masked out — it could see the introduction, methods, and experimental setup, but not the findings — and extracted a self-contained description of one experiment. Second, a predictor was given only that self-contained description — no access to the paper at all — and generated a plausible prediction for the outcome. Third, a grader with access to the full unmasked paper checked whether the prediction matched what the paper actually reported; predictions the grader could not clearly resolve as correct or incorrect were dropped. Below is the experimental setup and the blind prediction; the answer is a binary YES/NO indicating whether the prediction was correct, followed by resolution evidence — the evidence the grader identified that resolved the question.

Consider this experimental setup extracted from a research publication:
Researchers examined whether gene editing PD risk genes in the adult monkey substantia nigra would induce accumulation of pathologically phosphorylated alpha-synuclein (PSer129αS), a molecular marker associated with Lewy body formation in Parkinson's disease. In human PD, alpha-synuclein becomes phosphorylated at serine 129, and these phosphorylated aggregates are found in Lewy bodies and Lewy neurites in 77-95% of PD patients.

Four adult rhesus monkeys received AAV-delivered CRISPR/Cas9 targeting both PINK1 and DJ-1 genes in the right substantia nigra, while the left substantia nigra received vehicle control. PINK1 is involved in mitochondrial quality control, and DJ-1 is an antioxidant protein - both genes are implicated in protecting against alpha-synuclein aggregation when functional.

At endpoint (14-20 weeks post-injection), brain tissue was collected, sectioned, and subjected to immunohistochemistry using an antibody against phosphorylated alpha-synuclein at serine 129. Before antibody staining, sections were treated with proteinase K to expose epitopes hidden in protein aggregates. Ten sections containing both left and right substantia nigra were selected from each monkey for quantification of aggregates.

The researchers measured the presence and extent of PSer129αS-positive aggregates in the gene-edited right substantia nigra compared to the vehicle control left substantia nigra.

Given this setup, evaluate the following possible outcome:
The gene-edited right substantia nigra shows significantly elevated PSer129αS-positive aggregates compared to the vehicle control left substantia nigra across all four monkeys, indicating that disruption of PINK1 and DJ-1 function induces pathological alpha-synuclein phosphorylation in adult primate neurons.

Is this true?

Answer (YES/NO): NO